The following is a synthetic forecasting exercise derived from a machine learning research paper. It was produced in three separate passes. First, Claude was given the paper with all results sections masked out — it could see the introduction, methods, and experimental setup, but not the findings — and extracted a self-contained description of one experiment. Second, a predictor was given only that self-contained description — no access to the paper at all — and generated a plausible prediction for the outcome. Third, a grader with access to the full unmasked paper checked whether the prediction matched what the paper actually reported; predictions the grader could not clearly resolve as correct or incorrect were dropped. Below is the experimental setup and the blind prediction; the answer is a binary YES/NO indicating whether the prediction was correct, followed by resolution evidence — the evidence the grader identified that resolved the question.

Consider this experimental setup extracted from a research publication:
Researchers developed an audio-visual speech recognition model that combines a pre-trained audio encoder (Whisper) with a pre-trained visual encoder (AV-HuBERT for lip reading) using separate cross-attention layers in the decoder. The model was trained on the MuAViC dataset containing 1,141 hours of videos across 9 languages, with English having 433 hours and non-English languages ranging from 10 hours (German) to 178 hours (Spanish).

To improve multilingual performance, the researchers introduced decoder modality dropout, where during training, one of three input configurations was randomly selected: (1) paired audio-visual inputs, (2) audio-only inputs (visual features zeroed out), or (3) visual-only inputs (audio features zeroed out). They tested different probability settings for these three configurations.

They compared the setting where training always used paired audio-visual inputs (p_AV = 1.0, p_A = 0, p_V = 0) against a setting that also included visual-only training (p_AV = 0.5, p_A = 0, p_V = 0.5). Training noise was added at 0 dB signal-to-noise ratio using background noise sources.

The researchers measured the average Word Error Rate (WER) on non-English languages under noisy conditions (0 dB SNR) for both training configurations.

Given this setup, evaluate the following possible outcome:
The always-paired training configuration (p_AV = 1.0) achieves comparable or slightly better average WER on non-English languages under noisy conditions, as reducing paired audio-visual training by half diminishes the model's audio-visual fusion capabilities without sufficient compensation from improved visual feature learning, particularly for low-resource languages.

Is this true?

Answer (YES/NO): NO